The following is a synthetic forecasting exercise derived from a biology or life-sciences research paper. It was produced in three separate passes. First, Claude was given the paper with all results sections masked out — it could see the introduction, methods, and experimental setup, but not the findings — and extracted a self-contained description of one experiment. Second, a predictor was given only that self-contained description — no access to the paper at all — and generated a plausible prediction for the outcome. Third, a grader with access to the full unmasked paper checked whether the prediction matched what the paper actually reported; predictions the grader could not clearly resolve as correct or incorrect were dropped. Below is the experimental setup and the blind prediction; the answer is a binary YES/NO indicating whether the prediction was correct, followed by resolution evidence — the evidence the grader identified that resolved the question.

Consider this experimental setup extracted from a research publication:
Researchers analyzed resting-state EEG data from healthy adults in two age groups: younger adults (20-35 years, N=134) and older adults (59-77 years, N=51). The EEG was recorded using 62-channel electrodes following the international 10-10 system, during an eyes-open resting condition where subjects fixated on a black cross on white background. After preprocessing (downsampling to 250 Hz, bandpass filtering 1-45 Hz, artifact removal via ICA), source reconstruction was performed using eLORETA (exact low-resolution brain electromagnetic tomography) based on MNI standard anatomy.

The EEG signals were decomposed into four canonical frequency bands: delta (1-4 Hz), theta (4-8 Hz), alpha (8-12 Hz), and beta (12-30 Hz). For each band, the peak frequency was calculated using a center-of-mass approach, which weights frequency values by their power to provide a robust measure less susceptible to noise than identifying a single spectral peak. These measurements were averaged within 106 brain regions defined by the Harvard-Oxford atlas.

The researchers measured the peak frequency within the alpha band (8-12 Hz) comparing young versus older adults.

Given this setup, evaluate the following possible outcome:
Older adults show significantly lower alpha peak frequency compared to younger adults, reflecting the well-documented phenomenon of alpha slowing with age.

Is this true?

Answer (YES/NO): NO